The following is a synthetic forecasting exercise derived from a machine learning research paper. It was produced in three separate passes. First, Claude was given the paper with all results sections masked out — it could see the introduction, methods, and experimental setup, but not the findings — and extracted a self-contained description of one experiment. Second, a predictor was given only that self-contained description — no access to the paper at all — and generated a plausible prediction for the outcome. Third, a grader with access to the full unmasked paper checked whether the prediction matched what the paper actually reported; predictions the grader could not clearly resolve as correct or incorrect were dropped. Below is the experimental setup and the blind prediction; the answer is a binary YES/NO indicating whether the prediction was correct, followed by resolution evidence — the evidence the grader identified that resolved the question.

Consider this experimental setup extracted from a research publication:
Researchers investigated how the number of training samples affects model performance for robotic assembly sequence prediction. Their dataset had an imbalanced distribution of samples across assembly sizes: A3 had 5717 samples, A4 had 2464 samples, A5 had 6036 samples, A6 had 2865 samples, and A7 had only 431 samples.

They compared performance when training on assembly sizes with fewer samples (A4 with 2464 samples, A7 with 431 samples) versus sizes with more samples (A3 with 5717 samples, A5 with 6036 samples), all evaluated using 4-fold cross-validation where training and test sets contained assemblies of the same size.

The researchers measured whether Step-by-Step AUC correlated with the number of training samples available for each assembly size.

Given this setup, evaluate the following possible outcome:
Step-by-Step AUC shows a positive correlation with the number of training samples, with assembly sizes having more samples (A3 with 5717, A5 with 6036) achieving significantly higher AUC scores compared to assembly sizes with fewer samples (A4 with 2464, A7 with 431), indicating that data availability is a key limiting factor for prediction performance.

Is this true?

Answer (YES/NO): NO